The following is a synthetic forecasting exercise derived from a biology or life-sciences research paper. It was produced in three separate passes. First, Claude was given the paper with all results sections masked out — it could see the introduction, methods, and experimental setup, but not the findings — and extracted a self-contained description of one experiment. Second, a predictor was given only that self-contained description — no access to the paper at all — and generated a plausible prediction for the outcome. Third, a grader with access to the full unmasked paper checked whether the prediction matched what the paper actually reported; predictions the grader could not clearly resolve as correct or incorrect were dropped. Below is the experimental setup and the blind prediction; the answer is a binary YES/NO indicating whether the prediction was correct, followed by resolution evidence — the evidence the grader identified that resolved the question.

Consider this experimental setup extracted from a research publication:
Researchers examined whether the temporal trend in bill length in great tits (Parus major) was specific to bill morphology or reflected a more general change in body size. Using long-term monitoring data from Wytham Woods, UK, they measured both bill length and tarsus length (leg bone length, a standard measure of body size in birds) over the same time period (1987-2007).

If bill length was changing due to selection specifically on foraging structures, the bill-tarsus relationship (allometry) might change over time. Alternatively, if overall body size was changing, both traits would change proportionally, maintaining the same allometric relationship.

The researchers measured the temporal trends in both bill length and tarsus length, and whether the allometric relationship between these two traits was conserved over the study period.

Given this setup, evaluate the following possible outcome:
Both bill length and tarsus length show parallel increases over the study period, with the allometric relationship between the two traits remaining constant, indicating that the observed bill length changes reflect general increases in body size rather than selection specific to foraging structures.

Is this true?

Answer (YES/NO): NO